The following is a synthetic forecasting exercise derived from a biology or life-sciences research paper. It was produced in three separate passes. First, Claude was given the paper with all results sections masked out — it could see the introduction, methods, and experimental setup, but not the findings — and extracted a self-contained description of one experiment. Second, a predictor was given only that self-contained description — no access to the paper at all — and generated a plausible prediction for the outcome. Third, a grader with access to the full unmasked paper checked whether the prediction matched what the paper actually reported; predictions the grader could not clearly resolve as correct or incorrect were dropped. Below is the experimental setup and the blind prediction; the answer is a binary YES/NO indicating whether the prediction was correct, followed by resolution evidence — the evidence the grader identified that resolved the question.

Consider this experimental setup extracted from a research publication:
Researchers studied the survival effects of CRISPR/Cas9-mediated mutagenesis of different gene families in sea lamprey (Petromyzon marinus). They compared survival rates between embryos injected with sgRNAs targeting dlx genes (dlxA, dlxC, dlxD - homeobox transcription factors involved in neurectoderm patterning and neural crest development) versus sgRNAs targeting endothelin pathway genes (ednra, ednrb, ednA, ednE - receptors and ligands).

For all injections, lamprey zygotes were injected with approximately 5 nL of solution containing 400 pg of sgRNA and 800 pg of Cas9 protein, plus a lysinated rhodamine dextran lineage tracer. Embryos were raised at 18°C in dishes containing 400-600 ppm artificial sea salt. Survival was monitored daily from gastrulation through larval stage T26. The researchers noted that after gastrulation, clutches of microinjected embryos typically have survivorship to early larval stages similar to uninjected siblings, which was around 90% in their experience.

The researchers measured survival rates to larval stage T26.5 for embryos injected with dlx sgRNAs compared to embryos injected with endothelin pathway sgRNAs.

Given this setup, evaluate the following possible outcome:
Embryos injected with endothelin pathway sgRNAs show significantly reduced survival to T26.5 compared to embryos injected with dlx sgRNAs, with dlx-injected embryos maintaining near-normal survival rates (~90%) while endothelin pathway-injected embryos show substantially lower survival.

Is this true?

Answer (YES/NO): NO